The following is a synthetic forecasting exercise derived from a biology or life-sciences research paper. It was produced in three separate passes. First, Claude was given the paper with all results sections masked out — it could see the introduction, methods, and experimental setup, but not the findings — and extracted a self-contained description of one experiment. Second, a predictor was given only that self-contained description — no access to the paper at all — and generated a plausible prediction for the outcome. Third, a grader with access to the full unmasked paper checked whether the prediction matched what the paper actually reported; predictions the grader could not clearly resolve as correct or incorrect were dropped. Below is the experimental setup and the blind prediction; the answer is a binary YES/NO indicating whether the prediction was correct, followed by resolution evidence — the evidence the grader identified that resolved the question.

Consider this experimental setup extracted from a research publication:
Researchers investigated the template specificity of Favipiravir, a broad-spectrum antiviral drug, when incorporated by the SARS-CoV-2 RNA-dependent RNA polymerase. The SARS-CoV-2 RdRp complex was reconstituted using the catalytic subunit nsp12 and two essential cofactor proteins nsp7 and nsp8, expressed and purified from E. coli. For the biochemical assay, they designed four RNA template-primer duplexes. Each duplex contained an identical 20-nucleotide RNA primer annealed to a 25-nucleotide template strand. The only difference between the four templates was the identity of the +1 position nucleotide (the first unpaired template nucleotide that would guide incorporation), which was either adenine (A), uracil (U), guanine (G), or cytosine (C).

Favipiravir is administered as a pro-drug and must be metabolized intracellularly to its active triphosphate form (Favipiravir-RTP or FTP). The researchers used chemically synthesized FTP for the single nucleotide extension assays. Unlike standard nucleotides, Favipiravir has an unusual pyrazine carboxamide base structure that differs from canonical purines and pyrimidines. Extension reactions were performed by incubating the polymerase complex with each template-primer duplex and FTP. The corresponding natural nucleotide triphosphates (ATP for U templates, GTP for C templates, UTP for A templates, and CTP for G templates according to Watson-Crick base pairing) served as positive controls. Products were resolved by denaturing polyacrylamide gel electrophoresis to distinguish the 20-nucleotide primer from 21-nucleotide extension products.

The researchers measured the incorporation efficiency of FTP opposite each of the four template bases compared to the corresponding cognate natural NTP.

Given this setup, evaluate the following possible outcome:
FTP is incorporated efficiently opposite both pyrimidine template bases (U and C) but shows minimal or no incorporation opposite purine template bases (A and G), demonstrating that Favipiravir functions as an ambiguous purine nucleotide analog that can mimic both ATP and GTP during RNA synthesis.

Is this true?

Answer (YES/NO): YES